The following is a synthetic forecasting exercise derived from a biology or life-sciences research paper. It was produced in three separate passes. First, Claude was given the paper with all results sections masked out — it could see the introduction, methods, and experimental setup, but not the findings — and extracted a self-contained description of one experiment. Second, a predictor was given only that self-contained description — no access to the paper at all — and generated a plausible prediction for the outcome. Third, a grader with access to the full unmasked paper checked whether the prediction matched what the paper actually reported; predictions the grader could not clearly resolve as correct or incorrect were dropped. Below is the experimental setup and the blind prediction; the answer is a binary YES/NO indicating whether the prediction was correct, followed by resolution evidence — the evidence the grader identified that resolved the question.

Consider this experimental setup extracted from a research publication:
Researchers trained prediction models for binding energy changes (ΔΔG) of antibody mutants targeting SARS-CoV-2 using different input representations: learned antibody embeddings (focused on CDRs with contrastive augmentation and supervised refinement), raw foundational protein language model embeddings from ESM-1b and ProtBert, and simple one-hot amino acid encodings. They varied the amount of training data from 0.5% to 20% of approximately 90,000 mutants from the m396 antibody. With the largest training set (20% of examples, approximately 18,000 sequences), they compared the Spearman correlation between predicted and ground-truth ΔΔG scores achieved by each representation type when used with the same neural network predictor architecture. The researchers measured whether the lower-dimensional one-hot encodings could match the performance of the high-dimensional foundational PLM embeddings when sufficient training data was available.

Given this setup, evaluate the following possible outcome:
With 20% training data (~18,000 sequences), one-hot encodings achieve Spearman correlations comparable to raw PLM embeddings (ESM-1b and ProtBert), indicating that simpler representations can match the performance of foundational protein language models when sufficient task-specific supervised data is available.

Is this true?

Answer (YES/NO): NO